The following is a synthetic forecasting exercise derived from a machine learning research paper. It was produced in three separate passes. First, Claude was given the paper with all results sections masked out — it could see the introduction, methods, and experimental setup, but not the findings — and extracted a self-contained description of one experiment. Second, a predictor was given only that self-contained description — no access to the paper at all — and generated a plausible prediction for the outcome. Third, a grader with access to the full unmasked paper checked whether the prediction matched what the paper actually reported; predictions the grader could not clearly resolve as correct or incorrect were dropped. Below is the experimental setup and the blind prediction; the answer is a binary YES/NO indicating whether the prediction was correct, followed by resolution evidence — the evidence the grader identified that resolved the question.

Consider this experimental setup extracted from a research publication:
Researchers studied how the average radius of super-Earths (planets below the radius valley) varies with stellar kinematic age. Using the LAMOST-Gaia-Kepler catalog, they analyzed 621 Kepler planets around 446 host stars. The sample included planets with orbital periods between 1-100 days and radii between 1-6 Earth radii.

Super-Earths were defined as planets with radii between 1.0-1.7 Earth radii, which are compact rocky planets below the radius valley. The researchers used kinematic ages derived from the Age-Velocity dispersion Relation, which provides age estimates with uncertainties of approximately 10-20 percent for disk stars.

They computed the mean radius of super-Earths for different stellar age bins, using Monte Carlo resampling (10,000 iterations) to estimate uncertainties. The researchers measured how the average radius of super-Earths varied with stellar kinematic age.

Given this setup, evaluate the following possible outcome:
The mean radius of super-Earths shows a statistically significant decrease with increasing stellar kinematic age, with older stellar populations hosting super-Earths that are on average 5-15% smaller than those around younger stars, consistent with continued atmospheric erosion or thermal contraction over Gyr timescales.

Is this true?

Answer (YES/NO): NO